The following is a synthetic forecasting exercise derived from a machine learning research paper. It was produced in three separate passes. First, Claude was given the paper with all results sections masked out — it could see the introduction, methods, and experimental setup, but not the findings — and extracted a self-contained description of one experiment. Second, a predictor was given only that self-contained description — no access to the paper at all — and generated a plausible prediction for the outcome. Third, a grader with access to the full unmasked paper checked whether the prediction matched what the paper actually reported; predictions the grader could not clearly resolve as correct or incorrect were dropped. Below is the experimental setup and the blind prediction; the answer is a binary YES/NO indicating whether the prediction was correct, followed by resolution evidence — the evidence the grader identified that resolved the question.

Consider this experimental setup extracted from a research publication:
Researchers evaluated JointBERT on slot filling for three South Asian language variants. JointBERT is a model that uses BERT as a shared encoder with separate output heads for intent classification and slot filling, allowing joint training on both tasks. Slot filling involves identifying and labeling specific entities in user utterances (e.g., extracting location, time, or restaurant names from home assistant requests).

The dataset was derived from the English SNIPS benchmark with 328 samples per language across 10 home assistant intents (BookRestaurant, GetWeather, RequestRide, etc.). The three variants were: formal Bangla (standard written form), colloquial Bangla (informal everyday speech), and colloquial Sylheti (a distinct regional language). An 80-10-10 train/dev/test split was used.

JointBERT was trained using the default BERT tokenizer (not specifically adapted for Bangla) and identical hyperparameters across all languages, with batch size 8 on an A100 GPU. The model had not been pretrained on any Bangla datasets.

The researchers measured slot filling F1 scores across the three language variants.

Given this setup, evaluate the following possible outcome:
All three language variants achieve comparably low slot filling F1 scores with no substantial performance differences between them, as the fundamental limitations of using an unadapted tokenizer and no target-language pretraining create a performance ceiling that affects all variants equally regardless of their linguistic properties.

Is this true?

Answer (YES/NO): NO